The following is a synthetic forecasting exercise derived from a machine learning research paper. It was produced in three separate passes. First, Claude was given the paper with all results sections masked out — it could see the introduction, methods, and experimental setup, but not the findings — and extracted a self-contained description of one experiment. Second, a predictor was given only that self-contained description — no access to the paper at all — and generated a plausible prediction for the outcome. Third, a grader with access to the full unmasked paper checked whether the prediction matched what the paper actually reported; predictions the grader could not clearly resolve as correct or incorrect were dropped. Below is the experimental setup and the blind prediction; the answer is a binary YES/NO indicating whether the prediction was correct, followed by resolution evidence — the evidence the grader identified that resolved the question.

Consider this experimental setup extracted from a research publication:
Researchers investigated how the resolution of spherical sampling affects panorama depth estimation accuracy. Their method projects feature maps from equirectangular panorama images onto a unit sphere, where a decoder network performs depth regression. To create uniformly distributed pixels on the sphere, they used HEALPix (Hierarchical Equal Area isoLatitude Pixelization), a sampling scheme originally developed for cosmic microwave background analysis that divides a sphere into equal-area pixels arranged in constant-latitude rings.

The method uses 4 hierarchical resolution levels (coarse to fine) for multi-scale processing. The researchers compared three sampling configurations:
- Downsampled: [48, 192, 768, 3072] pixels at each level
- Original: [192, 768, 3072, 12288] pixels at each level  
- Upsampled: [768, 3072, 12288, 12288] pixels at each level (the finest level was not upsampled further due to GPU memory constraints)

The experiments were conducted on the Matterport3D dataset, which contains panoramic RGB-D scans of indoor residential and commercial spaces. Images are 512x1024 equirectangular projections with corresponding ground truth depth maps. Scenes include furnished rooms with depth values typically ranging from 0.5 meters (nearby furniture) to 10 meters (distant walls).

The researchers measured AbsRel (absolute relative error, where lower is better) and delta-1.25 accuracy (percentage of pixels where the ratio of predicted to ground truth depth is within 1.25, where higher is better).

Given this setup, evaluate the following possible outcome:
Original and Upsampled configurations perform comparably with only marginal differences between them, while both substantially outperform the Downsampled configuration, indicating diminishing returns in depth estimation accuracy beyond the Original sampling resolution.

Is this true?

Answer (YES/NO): NO